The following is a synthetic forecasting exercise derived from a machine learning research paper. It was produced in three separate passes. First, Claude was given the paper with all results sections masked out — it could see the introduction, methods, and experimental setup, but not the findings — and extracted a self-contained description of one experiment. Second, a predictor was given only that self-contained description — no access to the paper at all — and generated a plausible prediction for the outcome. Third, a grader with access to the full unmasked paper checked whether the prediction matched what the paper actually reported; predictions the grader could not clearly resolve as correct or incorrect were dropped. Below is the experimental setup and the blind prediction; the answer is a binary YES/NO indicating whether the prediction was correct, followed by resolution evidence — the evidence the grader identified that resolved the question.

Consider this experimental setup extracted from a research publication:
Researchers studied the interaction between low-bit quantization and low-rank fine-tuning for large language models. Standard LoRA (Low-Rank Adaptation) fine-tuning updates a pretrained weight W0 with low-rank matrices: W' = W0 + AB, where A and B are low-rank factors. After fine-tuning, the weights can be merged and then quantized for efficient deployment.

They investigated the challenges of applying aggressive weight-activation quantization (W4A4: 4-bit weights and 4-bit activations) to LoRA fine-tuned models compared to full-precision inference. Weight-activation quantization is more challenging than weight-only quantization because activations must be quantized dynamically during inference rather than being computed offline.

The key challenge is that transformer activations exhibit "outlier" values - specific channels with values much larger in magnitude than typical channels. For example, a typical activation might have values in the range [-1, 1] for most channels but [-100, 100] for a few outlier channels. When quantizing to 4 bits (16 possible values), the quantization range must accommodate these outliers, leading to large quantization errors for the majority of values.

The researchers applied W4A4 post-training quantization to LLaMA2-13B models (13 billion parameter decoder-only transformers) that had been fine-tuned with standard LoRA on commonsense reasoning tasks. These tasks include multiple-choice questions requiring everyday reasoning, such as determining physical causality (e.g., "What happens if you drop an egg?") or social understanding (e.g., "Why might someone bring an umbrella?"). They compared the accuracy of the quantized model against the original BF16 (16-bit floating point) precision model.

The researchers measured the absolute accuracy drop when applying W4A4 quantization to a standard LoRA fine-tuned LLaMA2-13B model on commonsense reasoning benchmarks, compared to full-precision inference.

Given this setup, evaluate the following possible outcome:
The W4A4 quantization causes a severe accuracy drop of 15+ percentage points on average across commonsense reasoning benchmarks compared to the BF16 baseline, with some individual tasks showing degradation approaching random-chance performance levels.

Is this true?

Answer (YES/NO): YES